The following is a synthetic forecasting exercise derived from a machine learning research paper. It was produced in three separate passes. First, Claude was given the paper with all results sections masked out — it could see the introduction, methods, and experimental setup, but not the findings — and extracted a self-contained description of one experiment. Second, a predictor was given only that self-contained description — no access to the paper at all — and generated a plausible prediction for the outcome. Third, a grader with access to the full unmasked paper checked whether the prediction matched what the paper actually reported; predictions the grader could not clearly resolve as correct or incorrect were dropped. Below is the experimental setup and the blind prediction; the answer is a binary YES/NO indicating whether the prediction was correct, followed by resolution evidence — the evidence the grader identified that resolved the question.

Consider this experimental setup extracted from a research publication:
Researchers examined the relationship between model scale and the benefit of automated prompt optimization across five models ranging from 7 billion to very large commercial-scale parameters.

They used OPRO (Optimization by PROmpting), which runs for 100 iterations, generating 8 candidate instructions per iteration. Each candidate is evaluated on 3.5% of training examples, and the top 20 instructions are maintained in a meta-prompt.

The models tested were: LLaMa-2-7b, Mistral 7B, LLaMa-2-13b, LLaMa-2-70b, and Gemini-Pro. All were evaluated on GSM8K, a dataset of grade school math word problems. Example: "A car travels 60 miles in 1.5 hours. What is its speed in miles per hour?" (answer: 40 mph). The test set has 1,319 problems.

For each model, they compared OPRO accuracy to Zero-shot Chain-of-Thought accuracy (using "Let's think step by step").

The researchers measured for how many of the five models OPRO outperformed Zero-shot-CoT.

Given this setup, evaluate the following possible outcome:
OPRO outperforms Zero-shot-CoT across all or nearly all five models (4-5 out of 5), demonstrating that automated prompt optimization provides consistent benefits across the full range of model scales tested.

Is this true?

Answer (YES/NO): NO